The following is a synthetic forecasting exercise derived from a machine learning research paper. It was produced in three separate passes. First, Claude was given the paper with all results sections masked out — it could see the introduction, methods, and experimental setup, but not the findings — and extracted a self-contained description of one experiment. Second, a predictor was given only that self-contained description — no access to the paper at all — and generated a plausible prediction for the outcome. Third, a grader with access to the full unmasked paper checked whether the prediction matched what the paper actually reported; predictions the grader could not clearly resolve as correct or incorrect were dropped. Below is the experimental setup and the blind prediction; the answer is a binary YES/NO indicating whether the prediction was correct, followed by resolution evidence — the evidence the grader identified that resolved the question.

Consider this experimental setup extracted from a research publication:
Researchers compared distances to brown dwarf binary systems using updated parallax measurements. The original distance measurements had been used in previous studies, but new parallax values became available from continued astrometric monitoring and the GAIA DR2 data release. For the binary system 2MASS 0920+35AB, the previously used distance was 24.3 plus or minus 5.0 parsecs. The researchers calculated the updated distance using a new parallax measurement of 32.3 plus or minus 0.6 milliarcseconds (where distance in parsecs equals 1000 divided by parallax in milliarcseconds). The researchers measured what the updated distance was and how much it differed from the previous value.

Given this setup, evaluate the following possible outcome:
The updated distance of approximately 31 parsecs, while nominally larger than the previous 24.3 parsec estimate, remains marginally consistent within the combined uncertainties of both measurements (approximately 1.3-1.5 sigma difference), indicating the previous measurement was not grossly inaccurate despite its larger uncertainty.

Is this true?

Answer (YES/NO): YES